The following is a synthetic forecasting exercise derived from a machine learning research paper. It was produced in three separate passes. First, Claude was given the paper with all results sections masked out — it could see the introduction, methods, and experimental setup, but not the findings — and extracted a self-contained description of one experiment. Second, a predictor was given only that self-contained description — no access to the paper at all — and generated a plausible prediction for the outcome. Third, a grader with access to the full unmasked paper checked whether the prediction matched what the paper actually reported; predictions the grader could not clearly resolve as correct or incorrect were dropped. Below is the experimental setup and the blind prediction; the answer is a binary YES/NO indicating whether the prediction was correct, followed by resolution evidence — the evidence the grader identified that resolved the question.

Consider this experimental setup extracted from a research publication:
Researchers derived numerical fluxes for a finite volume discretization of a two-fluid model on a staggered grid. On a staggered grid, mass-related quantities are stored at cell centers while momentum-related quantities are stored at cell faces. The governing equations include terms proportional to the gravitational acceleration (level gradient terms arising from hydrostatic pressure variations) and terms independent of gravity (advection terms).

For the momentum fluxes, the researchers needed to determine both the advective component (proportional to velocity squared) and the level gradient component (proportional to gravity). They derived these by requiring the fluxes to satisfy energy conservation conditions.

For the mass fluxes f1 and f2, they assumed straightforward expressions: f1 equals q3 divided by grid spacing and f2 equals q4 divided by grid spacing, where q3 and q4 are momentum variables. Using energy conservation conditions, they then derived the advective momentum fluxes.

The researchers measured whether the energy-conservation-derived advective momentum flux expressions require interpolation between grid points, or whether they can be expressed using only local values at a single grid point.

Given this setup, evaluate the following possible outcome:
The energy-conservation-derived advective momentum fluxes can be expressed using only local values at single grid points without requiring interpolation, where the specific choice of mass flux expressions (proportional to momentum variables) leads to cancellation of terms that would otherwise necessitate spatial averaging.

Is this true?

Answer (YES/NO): NO